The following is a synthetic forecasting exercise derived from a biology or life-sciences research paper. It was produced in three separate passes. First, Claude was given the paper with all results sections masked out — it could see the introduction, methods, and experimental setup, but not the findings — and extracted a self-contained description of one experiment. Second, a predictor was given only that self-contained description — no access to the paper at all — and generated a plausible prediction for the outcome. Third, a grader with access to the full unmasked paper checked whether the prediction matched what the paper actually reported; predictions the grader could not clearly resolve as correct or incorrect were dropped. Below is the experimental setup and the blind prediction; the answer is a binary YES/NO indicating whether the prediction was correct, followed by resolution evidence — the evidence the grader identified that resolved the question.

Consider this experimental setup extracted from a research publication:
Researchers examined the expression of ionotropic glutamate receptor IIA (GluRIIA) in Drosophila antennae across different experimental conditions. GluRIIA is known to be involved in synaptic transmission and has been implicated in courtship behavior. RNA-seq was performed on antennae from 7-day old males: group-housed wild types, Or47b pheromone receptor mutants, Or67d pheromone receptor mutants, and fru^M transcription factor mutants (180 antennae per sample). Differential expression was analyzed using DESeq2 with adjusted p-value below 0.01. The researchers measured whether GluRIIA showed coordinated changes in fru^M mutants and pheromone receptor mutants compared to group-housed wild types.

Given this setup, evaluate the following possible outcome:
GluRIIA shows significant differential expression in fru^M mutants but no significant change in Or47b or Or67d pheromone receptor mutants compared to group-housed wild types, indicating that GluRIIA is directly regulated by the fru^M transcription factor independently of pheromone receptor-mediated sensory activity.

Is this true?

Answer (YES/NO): NO